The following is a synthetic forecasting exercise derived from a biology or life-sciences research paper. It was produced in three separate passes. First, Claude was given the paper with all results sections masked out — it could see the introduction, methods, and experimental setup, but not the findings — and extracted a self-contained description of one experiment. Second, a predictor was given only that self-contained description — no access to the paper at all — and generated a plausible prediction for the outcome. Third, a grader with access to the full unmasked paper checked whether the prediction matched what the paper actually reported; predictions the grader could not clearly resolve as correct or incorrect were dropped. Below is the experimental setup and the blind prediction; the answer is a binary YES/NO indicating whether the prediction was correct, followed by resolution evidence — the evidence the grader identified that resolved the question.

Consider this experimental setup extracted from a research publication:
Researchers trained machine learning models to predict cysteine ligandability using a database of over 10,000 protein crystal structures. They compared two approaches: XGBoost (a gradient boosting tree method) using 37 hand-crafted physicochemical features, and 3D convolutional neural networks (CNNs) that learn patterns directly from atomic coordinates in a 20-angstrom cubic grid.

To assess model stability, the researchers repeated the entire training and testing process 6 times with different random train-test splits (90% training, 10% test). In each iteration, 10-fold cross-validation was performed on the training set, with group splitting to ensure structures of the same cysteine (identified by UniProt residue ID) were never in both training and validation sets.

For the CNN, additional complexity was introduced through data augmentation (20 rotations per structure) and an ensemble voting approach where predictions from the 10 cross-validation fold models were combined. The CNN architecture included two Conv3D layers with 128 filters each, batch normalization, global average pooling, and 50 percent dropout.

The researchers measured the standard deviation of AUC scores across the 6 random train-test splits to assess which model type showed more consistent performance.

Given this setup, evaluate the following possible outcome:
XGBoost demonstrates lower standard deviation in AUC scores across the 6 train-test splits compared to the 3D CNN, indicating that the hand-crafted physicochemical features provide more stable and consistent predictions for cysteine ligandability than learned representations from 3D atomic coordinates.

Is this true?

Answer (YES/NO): YES